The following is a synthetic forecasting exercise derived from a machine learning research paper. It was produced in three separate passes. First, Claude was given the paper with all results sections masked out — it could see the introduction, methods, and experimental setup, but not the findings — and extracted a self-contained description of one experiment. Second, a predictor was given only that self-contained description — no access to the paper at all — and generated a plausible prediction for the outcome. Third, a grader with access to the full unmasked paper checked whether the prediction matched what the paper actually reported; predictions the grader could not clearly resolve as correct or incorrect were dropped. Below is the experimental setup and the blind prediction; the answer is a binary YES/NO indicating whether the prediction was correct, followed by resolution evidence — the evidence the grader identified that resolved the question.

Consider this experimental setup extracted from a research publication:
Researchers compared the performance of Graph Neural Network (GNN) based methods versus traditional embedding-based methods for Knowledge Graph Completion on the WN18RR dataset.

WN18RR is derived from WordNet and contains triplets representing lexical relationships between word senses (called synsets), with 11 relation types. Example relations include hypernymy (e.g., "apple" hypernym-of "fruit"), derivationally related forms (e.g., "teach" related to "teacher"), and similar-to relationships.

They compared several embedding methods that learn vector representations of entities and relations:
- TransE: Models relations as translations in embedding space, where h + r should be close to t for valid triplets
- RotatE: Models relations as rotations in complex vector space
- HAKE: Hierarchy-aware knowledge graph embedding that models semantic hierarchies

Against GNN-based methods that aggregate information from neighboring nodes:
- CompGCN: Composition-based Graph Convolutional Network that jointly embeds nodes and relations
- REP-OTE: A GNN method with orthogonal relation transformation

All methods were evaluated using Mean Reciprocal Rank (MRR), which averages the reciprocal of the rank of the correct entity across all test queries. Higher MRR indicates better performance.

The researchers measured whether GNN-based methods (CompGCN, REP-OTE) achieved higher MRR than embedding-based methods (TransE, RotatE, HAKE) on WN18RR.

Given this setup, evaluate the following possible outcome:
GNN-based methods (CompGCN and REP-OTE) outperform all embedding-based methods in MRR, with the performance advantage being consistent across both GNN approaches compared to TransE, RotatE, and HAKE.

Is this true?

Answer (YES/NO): NO